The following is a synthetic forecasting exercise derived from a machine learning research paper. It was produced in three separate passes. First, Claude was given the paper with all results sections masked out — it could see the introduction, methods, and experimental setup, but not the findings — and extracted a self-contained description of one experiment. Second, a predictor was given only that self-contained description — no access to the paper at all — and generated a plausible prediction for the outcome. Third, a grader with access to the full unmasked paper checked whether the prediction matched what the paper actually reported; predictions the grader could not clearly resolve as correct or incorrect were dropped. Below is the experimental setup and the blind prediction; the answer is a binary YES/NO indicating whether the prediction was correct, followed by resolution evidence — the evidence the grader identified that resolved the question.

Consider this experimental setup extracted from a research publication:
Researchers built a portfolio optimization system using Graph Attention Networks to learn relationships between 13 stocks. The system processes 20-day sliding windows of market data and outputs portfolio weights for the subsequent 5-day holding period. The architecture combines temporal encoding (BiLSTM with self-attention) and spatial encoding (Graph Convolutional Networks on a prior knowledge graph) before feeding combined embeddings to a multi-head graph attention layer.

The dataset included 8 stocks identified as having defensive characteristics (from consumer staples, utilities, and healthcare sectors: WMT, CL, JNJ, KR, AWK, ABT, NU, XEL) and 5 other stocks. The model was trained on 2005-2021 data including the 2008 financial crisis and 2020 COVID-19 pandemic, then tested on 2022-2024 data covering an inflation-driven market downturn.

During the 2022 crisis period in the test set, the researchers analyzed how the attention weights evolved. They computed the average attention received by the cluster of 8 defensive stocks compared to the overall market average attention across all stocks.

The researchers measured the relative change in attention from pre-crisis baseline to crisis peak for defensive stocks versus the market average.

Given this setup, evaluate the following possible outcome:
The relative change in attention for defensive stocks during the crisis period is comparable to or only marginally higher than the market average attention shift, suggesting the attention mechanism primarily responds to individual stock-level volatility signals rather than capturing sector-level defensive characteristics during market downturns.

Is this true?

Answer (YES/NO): NO